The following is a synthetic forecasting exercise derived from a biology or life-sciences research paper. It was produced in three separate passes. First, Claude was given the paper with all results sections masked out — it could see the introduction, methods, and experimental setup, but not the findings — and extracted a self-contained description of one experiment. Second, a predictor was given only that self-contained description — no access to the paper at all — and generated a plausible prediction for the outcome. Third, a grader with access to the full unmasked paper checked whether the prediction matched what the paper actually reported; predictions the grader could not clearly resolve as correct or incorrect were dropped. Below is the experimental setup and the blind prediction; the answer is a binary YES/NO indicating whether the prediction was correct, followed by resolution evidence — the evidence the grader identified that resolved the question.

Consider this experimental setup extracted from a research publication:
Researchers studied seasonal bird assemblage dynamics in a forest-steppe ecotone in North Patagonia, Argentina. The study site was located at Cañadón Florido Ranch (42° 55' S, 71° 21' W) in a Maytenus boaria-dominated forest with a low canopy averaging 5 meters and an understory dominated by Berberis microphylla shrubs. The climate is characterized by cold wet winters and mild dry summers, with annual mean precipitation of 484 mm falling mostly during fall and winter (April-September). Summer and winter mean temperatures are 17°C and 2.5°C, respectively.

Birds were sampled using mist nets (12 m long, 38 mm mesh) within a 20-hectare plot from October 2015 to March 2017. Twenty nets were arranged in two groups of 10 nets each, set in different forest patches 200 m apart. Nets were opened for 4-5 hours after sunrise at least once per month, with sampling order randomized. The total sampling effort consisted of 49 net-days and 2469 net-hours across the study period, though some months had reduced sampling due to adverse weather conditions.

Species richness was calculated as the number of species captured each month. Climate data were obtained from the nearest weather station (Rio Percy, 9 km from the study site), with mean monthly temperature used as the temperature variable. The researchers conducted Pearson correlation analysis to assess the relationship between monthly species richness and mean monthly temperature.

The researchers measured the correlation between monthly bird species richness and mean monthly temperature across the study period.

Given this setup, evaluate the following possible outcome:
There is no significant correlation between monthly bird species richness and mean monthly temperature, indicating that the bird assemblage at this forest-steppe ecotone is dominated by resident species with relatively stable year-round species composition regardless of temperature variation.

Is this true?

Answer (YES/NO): NO